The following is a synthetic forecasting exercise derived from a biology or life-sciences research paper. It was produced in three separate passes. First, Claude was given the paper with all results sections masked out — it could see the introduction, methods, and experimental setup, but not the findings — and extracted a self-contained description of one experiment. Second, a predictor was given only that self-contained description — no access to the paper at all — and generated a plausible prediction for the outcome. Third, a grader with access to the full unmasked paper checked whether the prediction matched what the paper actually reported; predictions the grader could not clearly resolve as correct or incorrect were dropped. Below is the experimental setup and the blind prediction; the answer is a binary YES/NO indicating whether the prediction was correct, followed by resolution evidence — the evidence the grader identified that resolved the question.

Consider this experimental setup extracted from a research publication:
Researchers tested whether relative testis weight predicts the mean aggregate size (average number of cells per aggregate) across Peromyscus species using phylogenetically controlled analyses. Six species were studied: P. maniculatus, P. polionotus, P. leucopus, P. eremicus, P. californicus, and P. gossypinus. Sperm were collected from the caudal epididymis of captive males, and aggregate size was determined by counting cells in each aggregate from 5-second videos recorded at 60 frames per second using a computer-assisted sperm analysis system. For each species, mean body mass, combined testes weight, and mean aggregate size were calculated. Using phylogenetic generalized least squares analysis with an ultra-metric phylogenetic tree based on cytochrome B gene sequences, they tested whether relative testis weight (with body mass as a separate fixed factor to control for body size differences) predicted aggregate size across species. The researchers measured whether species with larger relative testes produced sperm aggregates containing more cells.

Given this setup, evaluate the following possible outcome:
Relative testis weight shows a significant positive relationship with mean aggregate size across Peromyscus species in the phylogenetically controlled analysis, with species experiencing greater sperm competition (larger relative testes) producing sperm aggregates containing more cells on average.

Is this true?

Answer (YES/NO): NO